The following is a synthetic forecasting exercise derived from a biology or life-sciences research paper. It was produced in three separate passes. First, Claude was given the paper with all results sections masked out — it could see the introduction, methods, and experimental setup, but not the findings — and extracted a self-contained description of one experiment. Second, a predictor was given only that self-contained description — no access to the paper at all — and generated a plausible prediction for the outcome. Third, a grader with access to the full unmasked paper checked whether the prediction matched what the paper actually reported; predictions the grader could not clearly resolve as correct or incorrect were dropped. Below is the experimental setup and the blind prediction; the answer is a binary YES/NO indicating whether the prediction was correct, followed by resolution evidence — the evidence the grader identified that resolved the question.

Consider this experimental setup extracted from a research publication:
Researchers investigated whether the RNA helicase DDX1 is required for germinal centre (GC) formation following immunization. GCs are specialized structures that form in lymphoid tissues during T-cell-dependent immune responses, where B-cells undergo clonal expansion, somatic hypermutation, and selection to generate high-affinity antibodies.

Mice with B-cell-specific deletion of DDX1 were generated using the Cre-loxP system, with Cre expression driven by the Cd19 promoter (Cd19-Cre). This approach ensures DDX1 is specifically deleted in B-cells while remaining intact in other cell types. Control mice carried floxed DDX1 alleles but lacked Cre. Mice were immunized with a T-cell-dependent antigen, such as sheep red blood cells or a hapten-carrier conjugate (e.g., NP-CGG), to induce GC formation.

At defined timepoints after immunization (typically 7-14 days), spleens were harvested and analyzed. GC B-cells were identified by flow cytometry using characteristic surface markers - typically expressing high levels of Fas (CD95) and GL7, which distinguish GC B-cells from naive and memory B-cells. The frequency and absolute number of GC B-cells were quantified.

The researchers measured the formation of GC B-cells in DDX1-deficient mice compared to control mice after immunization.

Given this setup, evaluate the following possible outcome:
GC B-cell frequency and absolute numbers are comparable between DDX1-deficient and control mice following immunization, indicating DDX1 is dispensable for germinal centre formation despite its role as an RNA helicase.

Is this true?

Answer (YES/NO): NO